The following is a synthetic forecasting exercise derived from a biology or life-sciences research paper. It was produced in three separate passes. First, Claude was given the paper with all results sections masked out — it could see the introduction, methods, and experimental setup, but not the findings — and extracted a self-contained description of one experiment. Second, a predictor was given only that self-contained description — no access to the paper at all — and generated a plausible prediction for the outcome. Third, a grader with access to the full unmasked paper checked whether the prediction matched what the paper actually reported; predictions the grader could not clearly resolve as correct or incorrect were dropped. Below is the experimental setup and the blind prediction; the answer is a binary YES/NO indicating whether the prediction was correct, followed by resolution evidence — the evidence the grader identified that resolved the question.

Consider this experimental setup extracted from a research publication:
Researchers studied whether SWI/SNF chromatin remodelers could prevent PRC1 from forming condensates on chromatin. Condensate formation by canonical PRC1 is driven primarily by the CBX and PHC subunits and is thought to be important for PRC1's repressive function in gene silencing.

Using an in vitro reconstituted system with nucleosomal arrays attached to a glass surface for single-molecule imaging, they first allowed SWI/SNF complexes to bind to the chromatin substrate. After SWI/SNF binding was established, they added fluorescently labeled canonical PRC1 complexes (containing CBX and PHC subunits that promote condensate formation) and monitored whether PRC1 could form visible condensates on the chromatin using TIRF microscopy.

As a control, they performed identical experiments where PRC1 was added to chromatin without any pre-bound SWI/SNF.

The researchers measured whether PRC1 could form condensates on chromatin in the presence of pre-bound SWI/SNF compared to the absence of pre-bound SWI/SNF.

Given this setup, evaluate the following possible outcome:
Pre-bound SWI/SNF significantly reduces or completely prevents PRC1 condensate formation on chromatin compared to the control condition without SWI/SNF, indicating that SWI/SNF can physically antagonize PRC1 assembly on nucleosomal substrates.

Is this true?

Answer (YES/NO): YES